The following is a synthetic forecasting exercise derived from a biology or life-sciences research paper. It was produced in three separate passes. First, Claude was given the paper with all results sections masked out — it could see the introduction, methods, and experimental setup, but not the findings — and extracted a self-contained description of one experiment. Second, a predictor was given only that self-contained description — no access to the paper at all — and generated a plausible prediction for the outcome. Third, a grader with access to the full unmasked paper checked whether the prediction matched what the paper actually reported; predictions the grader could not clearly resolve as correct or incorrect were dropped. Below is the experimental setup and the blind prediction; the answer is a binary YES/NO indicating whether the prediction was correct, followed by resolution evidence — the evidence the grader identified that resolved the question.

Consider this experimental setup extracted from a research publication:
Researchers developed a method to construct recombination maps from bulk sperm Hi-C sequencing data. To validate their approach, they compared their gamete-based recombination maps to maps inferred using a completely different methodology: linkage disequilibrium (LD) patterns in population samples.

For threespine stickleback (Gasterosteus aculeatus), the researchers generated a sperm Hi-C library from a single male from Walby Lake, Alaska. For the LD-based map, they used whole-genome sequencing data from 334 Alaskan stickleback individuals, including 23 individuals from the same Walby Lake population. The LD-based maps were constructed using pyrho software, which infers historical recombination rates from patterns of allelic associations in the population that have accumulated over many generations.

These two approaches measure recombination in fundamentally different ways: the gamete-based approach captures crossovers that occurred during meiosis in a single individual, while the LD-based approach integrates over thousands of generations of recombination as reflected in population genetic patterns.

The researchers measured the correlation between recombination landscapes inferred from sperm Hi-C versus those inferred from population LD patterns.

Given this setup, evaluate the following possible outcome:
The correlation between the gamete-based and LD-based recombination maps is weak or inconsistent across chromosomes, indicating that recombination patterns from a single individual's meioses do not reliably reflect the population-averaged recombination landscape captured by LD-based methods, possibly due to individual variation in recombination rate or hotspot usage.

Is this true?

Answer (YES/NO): NO